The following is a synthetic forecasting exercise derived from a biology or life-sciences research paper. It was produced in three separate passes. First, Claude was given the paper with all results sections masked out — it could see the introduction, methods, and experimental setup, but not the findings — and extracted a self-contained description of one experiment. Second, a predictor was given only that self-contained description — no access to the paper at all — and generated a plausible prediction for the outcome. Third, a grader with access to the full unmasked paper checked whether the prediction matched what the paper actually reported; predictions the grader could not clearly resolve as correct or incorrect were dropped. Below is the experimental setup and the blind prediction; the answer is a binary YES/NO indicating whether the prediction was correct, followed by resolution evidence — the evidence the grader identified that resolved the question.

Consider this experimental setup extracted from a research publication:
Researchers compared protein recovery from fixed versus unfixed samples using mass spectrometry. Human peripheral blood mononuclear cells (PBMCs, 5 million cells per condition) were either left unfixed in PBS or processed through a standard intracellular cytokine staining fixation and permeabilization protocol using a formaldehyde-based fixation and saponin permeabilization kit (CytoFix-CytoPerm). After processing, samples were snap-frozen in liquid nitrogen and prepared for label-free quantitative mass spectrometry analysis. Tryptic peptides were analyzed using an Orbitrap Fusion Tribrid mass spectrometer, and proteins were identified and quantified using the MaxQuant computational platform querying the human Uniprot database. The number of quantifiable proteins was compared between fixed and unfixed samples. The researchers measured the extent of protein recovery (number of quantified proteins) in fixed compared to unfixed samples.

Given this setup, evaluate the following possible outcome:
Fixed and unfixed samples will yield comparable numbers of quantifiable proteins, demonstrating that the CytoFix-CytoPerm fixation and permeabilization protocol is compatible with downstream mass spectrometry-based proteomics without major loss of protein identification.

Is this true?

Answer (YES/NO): YES